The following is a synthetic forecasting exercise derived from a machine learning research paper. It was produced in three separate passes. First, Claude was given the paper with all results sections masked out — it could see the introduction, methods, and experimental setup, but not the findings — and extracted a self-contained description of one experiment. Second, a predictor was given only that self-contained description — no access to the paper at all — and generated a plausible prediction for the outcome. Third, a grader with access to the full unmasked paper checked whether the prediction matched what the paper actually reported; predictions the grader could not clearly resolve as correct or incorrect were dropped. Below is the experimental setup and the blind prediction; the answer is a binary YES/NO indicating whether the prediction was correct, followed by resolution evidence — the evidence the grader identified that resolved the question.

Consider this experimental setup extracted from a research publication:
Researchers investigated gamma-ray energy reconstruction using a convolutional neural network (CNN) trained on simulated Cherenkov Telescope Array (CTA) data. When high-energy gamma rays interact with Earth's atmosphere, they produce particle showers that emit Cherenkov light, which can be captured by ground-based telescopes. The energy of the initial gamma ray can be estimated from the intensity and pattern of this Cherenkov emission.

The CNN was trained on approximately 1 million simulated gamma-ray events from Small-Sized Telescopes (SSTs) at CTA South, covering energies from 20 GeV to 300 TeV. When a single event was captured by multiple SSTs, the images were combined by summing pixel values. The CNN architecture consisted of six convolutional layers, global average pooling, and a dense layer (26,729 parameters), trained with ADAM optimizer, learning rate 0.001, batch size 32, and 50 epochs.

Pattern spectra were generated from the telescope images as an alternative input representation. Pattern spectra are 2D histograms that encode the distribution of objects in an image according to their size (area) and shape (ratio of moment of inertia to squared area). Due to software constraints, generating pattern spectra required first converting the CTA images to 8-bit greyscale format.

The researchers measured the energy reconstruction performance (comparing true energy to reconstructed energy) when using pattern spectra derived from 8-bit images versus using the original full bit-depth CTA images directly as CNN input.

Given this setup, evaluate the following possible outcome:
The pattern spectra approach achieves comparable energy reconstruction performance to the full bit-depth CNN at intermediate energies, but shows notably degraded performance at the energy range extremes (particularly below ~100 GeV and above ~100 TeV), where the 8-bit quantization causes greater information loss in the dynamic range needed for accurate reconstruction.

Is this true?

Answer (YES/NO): NO